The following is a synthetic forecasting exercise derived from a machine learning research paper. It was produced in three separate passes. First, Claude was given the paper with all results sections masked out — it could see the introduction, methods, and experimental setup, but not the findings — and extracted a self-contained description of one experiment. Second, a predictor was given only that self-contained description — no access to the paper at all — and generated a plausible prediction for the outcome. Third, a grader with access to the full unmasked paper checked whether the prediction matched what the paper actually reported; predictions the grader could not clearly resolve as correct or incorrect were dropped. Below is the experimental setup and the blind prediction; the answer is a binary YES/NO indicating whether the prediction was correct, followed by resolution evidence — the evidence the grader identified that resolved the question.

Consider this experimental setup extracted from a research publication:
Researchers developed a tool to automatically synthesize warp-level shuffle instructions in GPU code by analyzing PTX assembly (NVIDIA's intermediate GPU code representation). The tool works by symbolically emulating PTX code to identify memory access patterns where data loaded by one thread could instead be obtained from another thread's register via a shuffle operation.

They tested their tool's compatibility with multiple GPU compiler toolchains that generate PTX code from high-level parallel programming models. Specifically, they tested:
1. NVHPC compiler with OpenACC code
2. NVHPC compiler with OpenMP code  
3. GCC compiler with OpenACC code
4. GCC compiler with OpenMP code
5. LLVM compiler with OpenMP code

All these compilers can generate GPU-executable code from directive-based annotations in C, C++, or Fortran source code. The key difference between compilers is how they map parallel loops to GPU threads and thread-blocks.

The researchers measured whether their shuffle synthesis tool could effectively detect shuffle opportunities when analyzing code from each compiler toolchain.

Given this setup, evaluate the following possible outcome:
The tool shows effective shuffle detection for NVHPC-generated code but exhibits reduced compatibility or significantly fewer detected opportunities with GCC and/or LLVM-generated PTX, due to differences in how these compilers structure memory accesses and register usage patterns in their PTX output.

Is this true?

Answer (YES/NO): NO